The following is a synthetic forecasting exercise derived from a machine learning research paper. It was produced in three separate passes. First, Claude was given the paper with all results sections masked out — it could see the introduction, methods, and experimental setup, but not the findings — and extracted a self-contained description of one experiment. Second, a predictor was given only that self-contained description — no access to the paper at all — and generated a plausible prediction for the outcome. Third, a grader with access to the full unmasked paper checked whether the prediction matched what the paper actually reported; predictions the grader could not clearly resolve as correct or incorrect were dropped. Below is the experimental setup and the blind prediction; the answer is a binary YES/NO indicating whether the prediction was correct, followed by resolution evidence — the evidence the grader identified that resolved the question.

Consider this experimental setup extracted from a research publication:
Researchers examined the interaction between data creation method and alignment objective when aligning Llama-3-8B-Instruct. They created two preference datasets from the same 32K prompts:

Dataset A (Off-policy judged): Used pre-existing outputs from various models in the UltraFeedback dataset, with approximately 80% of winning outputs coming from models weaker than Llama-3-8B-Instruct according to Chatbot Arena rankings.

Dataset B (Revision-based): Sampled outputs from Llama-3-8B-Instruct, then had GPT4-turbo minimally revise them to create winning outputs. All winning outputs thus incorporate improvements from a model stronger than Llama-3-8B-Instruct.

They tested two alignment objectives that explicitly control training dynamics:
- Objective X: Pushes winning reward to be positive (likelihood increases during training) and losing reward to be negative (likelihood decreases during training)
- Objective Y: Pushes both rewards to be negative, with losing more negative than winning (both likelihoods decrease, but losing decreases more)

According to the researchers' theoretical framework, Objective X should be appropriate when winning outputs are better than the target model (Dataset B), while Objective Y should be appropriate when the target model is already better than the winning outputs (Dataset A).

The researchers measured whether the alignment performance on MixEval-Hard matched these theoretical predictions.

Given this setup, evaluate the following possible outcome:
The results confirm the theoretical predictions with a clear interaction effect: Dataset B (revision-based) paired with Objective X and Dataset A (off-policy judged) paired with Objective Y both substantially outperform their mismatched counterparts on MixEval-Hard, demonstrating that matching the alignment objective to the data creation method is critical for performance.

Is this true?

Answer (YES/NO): YES